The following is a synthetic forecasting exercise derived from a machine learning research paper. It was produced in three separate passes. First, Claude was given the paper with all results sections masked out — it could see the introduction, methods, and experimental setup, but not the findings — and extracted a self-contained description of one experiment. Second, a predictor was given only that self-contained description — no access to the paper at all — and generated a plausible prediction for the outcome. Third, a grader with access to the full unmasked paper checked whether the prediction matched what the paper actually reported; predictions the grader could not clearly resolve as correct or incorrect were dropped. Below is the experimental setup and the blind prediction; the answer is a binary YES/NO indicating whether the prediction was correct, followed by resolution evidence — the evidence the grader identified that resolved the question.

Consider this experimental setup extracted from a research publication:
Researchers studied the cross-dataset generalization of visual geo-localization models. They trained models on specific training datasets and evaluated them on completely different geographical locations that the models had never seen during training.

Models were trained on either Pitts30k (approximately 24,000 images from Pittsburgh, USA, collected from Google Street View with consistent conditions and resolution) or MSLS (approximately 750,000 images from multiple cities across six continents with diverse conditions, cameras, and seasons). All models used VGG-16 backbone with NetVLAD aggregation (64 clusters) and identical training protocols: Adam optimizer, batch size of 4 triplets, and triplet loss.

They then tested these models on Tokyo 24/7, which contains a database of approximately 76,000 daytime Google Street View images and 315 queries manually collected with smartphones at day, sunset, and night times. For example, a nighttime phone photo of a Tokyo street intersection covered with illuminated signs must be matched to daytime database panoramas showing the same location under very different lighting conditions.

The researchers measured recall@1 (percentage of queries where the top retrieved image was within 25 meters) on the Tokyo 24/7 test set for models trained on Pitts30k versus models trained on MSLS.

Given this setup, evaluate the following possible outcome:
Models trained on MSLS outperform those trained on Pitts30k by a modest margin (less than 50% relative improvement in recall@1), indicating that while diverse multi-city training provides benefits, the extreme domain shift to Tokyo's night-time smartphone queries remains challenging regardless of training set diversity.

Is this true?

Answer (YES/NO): NO